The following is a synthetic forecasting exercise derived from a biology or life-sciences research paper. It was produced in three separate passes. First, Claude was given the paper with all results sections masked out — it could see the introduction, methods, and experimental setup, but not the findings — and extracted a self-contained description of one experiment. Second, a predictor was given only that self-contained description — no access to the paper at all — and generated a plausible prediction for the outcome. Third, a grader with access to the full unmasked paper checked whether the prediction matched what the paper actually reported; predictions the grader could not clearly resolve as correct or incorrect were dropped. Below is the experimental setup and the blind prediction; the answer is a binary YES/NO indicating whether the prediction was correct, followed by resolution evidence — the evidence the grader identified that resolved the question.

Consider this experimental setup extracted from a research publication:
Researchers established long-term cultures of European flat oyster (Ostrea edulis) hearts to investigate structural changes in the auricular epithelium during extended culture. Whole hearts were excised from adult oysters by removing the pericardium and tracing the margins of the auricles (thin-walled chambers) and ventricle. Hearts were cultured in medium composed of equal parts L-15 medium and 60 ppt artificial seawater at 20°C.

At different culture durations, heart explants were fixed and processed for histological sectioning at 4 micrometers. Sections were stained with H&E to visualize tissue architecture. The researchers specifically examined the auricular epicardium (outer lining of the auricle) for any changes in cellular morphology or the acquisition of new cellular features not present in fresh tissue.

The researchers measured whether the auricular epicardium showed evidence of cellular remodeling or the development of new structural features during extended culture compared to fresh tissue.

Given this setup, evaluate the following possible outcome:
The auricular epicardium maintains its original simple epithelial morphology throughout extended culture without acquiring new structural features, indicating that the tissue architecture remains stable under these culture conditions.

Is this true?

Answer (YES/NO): NO